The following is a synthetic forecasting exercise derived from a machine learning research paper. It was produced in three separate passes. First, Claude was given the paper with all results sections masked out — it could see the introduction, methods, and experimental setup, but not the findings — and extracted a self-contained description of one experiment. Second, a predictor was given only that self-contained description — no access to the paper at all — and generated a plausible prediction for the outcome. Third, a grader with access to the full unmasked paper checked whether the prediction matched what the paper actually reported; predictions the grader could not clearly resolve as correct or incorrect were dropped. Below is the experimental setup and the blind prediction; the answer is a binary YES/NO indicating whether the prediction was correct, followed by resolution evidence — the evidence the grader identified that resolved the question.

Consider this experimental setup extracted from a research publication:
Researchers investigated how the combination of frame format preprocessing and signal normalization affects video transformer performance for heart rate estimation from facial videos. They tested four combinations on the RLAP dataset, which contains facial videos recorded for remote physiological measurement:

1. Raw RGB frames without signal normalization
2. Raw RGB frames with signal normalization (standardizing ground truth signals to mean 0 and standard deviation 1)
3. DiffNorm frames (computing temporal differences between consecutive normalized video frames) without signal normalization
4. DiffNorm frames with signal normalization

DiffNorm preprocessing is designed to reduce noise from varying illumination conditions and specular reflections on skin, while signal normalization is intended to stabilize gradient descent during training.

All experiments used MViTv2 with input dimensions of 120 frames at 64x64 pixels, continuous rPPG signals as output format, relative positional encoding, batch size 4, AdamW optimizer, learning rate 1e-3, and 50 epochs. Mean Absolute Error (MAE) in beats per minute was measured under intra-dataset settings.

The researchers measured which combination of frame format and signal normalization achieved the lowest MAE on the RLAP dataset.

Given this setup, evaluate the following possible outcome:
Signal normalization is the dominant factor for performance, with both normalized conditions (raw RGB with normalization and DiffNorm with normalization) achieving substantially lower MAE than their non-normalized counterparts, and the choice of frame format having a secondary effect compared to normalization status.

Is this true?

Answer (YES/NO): NO